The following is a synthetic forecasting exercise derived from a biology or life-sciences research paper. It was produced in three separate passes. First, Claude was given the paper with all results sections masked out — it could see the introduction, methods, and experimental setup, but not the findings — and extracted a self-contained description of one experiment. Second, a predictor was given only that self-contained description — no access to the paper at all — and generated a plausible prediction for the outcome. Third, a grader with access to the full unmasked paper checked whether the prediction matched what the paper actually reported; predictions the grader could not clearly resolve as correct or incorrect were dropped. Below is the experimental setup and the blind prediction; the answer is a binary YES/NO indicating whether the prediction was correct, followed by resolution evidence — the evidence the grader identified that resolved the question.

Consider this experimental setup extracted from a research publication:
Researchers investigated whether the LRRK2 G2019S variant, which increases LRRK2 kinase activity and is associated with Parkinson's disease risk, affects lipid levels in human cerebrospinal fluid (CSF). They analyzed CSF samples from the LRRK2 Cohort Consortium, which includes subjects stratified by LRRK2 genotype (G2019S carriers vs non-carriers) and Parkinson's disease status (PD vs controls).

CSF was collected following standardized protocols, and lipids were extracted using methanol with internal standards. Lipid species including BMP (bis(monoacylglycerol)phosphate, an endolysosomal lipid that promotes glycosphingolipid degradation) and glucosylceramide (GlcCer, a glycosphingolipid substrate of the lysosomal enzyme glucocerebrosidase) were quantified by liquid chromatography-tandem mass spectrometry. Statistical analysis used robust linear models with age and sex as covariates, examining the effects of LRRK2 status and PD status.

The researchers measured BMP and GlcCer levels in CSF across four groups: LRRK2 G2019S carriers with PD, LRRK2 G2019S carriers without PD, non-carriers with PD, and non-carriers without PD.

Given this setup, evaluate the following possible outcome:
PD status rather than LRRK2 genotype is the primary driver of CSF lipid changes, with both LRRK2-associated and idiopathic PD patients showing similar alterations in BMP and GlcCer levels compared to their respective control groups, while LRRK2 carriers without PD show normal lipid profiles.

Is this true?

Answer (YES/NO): NO